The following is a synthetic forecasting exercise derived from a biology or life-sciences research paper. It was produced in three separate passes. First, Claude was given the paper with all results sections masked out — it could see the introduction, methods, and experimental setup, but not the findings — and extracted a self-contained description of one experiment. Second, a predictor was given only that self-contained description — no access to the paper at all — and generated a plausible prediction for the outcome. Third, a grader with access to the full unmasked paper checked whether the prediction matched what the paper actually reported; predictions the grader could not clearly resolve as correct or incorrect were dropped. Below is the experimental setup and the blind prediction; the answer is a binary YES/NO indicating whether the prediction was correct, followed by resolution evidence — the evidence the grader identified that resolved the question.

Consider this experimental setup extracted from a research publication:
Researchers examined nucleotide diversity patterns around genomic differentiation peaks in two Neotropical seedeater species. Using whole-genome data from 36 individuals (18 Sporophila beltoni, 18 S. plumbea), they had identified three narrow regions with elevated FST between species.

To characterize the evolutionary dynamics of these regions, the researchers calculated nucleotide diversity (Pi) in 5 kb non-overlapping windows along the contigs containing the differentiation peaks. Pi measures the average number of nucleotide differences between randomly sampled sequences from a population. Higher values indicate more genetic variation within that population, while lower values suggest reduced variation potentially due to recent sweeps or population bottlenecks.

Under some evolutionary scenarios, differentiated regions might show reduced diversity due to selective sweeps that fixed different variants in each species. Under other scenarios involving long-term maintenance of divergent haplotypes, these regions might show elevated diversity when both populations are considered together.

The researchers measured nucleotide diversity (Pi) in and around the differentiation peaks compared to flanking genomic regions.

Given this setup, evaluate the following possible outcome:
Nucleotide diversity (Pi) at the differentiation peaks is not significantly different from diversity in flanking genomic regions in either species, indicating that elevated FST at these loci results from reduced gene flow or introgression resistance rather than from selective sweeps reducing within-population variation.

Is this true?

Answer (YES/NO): NO